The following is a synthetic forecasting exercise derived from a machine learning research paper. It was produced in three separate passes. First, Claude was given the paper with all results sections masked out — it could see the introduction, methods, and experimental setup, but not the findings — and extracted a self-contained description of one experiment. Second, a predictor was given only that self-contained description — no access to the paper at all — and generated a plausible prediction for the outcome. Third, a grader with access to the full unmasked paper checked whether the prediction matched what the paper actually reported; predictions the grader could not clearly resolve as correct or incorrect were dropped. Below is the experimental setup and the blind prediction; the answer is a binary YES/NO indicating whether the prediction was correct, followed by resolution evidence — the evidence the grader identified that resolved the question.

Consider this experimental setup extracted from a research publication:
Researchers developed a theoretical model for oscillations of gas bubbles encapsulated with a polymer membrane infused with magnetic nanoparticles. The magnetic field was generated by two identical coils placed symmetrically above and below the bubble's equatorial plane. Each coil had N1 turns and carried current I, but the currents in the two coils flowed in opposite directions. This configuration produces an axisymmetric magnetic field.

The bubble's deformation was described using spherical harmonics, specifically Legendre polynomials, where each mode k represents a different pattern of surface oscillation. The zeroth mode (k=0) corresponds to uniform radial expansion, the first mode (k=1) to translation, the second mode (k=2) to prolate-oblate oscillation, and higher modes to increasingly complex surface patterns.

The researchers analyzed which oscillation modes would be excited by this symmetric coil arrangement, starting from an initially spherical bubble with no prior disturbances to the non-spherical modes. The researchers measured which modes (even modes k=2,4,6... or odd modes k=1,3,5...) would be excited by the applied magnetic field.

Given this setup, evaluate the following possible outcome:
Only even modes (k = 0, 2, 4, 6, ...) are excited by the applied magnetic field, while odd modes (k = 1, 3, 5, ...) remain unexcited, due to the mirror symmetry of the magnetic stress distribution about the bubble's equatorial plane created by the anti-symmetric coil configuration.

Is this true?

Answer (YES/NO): YES